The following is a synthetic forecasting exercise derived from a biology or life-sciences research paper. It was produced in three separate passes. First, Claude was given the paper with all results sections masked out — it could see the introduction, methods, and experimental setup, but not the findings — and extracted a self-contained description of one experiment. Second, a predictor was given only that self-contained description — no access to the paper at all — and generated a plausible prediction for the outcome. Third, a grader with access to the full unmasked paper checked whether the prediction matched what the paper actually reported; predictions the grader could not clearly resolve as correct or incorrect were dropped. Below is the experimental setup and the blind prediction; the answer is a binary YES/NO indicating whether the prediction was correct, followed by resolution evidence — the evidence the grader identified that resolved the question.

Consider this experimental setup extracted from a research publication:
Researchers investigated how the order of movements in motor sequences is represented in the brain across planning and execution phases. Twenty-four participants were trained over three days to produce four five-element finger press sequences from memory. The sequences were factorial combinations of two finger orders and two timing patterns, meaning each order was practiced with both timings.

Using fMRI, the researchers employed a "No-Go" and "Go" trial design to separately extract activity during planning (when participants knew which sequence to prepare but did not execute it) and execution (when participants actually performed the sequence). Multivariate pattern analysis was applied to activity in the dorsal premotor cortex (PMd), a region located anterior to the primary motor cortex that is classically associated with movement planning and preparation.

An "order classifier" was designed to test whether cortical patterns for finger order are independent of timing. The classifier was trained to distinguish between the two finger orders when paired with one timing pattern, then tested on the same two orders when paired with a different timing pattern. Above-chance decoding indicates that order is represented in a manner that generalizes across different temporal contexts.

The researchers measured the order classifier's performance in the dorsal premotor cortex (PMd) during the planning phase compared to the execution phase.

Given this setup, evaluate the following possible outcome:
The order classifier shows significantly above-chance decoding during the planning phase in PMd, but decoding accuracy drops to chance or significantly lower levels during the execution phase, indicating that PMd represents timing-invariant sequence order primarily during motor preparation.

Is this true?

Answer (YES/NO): NO